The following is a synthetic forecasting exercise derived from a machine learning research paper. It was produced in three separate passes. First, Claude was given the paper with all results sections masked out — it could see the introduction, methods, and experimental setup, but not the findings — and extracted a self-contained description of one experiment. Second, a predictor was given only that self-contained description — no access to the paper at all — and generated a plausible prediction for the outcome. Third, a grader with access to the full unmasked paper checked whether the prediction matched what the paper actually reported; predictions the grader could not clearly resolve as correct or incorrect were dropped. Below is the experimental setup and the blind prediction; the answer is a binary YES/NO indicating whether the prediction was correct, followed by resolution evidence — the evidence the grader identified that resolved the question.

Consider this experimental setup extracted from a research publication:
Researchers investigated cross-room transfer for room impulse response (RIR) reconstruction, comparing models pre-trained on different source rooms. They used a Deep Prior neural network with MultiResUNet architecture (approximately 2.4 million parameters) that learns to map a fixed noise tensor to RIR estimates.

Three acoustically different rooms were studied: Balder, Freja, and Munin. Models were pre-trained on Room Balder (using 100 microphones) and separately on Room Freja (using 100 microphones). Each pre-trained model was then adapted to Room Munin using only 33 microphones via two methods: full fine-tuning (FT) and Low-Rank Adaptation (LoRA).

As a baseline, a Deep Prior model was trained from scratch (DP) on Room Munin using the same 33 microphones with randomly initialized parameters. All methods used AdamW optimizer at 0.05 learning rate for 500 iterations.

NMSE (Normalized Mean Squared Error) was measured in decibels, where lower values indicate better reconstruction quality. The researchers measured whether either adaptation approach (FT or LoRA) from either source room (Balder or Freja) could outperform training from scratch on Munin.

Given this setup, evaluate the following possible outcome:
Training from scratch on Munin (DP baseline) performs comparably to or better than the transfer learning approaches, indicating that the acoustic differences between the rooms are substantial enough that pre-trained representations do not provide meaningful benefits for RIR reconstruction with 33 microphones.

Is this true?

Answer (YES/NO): YES